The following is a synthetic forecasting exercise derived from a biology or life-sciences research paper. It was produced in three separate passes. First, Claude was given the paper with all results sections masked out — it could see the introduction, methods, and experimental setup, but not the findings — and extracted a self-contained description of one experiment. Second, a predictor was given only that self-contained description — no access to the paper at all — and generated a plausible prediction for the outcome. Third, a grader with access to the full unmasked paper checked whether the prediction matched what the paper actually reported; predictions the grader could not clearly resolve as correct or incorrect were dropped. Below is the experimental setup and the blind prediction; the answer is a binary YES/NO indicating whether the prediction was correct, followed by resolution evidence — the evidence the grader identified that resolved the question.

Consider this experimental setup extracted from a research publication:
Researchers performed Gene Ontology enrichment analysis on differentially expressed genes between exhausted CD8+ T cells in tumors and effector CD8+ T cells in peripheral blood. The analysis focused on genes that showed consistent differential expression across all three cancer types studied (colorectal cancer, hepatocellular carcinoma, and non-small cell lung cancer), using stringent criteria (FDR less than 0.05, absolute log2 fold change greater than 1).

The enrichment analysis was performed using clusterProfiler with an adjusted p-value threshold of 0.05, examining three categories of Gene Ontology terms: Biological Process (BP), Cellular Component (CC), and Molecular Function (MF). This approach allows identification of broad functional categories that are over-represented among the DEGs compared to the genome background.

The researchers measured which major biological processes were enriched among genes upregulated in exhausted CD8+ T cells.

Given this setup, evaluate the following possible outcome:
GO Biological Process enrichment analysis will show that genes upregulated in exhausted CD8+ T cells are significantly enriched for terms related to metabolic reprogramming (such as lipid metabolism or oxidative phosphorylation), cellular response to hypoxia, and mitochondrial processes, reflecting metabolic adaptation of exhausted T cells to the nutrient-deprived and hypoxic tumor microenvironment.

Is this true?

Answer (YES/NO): NO